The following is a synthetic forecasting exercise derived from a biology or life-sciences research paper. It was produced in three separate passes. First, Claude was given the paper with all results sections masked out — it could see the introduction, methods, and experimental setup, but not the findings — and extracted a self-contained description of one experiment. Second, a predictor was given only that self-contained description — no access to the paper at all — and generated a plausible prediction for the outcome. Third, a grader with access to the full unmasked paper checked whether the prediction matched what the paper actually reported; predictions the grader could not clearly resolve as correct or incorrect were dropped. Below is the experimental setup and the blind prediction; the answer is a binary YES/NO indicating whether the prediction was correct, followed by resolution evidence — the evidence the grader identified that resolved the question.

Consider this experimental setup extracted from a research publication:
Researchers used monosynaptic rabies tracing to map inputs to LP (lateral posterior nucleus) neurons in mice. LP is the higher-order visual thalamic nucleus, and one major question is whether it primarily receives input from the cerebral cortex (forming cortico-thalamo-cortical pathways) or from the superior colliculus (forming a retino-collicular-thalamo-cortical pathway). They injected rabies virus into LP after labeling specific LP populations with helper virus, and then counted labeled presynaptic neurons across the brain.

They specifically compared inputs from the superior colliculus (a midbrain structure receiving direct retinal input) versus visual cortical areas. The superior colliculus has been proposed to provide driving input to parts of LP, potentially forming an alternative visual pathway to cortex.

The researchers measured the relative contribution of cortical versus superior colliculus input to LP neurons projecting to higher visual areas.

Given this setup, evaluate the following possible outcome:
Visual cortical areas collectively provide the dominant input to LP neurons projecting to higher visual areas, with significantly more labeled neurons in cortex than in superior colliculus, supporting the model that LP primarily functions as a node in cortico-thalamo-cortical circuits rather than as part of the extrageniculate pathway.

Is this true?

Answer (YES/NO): YES